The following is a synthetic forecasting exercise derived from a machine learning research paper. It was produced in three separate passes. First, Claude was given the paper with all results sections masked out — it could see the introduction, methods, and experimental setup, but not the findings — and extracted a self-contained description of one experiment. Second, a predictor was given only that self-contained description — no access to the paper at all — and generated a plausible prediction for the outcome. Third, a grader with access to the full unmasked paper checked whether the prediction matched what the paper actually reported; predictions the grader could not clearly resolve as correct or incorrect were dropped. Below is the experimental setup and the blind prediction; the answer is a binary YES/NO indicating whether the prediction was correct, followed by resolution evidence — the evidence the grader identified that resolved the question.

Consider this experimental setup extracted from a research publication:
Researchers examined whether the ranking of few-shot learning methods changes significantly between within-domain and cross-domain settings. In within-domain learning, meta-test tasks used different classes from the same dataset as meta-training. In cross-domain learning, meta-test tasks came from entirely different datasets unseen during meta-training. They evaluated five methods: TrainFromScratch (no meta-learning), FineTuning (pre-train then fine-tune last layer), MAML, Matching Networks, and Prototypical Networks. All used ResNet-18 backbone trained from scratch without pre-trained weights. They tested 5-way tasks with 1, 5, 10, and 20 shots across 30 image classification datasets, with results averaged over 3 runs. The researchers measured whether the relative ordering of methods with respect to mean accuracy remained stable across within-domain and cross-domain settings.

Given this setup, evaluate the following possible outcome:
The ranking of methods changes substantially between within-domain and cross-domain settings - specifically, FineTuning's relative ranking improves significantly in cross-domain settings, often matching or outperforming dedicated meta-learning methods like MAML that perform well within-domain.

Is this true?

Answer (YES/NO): NO